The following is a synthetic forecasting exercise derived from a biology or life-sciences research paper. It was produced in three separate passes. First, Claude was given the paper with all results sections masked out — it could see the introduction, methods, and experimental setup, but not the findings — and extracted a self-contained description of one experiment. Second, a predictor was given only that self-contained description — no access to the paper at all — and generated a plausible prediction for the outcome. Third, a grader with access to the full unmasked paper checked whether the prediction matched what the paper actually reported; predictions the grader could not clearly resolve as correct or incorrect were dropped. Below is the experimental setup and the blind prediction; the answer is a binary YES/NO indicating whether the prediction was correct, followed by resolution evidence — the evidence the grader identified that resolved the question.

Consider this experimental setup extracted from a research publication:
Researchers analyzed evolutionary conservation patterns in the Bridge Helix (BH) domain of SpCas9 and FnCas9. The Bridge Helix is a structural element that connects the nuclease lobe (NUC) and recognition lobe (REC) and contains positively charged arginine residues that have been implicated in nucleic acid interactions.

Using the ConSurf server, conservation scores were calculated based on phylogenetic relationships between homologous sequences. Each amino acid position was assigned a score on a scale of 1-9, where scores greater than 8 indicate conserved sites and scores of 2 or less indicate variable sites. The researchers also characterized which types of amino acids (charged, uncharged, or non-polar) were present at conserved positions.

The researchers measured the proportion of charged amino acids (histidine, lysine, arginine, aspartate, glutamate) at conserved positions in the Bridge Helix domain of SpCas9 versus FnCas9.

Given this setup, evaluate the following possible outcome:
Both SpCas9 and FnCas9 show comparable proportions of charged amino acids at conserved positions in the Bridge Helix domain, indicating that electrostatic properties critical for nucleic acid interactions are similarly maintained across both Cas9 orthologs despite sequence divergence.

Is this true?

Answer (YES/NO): YES